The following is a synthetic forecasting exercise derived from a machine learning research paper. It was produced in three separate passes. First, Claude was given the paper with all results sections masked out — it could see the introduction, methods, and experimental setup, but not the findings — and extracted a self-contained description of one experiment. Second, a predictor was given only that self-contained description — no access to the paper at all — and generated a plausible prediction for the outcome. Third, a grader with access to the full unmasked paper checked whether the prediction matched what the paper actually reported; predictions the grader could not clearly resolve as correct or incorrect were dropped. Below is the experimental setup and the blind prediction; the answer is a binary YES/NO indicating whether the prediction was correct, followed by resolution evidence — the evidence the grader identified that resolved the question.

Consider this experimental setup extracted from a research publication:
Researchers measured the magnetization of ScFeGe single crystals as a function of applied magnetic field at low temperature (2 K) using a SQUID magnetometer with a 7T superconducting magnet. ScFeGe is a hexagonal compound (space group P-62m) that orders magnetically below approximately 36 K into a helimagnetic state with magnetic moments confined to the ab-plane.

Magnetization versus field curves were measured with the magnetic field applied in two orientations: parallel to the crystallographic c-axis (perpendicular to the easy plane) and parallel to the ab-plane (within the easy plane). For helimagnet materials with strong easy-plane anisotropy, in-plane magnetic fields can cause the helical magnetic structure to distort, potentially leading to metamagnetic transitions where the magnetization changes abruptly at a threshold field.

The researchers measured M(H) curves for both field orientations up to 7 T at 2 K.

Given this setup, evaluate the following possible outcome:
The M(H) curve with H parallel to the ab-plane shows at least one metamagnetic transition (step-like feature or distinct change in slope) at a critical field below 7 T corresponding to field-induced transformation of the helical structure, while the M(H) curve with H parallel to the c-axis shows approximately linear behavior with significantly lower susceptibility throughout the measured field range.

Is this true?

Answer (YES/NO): NO